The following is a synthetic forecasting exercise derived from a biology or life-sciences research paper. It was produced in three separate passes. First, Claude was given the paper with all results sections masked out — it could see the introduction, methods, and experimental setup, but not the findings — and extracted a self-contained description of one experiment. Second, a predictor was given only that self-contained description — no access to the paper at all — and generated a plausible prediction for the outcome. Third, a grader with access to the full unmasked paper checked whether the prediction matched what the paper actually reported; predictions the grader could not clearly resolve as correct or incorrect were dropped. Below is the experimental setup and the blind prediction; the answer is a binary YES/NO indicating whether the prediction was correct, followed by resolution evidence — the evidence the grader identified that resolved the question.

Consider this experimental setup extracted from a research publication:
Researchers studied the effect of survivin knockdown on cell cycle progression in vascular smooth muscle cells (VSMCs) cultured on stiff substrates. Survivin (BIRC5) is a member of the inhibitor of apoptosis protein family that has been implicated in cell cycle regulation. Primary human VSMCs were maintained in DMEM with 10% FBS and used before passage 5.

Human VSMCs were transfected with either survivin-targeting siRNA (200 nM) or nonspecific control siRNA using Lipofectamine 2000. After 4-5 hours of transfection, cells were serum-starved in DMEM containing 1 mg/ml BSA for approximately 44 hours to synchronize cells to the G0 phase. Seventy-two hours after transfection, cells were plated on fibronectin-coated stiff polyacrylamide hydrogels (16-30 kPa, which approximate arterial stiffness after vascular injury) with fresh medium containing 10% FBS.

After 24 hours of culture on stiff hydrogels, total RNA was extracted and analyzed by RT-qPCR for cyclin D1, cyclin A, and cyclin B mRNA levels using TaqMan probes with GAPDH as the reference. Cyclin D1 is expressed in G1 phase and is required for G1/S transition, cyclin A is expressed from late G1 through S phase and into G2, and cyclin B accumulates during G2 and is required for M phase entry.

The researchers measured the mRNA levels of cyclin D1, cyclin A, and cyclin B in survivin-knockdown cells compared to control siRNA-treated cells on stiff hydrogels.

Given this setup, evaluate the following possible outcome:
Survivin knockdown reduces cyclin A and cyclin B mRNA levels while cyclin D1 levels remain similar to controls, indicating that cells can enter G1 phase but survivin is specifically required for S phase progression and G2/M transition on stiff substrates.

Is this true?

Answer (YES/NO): NO